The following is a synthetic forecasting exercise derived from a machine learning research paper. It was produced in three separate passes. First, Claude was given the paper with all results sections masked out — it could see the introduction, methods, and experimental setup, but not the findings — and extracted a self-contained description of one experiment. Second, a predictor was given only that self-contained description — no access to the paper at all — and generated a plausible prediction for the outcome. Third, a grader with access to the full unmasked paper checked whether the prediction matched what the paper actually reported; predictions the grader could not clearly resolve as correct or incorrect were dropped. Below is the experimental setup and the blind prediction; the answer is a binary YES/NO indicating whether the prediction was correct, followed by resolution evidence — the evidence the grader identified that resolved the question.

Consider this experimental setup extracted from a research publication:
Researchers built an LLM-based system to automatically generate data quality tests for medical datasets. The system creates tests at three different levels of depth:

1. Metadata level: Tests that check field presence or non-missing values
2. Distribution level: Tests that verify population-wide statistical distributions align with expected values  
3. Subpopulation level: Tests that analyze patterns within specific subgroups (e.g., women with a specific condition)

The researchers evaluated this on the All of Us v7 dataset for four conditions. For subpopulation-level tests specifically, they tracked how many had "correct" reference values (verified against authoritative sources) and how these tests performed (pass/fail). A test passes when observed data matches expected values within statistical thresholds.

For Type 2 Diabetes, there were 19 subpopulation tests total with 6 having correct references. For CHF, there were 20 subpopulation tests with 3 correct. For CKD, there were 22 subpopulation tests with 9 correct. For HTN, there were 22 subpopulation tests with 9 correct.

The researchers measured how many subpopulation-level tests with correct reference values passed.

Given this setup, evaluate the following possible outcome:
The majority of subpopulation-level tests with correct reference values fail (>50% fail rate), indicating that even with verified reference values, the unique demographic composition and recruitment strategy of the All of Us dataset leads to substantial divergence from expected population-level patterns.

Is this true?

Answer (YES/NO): YES